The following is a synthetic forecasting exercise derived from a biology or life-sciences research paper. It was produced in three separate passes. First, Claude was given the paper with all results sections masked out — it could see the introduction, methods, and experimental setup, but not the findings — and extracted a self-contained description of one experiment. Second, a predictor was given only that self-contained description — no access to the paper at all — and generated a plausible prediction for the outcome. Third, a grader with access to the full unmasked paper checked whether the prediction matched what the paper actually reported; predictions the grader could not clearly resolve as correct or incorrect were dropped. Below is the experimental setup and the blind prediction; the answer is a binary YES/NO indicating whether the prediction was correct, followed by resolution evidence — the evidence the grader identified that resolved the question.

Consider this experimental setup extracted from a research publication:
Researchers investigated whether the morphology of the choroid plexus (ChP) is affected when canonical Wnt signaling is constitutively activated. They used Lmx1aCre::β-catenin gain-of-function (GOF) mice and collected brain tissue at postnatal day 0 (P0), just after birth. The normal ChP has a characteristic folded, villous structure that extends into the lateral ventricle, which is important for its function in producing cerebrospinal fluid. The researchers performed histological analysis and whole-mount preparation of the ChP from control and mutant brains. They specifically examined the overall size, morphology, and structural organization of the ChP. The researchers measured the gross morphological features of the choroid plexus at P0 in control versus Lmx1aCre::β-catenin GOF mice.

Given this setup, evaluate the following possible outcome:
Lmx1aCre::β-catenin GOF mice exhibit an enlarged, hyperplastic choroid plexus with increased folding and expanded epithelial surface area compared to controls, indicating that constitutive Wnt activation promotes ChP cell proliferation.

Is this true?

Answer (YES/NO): NO